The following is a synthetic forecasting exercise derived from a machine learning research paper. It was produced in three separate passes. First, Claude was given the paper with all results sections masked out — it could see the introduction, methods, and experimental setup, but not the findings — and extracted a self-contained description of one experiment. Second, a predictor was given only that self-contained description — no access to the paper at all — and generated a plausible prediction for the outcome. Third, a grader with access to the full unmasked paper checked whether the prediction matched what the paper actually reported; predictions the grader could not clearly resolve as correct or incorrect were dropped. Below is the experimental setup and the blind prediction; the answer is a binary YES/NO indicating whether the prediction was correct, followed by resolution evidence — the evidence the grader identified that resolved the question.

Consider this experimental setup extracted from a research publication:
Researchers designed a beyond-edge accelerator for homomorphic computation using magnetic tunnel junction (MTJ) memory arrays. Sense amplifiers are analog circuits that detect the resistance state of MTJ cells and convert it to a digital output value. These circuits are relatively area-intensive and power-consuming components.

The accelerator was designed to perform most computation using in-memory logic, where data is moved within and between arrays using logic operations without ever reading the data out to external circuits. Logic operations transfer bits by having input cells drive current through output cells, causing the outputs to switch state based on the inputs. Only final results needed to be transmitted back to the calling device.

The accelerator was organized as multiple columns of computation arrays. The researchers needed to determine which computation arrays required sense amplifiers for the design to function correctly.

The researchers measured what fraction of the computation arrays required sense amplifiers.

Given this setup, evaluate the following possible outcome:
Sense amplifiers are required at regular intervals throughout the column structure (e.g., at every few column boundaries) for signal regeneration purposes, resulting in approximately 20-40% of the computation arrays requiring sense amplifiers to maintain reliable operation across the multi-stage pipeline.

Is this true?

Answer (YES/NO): NO